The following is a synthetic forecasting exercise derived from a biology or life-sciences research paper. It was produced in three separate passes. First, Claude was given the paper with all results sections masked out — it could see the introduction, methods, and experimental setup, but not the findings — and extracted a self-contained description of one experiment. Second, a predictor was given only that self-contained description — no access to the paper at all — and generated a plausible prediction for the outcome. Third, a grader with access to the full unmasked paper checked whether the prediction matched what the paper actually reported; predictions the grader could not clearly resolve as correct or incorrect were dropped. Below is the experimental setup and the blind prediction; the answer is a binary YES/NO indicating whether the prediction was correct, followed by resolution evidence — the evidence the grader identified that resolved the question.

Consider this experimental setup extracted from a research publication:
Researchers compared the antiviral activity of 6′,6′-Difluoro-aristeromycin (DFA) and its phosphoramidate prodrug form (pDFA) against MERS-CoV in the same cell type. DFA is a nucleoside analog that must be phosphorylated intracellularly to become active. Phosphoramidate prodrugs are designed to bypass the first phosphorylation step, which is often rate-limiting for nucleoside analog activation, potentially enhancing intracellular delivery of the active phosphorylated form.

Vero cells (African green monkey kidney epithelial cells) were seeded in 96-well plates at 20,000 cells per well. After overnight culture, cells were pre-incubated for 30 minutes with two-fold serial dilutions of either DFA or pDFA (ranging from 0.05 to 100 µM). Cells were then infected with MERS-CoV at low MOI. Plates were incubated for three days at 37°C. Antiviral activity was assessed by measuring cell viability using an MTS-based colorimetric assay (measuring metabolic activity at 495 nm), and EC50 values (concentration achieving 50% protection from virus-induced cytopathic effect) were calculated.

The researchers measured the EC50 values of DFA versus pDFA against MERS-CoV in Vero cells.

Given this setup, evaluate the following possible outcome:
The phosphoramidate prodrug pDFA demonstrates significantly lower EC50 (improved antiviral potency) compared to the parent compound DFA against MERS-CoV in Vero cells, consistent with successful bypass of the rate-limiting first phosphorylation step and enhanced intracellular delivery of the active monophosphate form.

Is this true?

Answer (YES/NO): NO